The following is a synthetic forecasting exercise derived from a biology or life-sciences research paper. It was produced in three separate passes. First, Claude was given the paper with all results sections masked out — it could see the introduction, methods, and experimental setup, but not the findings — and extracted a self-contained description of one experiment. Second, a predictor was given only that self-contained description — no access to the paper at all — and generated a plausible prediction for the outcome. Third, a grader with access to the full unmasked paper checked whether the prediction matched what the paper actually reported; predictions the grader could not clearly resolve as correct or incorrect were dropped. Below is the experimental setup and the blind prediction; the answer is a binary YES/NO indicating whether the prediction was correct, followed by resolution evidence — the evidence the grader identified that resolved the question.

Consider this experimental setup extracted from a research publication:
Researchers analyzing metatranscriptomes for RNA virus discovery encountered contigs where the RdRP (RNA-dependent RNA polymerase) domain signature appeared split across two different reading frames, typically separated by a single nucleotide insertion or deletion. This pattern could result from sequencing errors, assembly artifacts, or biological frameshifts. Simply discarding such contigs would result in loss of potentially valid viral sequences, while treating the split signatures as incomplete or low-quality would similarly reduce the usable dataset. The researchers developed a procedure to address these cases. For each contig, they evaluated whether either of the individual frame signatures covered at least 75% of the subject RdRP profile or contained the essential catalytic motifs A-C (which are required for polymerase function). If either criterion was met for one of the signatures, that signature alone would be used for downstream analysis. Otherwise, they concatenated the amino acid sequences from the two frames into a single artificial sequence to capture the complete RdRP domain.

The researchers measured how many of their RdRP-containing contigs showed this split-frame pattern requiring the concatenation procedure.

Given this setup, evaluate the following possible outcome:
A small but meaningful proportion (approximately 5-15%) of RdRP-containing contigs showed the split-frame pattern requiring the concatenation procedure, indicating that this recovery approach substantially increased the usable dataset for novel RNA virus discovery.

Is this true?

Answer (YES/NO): NO